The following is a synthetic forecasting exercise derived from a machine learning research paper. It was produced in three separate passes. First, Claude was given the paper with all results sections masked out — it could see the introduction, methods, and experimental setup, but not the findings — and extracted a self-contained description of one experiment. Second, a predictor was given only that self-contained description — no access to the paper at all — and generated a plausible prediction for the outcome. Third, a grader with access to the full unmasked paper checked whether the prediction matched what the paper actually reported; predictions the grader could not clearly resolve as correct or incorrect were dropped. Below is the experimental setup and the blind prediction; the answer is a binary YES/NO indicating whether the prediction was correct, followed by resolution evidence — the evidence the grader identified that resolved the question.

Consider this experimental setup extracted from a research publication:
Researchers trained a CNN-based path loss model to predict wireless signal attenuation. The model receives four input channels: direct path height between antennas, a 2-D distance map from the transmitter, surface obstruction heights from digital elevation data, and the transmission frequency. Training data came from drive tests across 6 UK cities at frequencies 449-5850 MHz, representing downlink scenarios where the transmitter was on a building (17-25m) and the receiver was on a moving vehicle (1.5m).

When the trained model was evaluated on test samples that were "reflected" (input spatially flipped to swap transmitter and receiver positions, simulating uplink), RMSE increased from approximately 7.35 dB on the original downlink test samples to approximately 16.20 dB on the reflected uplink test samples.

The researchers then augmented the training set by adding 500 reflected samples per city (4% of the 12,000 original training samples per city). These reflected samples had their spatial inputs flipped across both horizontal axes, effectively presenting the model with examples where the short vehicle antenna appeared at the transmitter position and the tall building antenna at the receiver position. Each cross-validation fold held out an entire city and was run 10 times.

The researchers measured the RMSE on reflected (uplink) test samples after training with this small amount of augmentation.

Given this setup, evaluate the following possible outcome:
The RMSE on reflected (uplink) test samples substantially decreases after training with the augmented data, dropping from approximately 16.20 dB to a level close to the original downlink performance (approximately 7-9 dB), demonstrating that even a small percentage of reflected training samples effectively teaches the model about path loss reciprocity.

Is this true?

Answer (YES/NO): YES